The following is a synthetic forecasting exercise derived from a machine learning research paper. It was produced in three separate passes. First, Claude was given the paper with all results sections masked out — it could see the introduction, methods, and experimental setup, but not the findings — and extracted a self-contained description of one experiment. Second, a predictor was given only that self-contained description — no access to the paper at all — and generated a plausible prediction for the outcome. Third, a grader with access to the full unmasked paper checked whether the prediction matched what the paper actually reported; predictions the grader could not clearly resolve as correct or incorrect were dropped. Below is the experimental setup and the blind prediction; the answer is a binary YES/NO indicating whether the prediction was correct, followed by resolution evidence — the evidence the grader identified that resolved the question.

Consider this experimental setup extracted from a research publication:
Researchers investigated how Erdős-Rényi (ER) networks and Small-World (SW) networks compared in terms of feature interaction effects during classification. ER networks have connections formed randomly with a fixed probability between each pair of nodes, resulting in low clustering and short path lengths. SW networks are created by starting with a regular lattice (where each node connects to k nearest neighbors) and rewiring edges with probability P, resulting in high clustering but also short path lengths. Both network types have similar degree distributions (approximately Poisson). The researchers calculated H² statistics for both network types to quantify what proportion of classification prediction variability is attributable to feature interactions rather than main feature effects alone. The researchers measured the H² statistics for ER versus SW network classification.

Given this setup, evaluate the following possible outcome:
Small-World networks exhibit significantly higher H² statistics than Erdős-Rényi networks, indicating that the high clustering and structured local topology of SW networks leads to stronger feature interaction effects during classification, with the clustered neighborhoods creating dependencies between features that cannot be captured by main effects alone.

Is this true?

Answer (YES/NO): YES